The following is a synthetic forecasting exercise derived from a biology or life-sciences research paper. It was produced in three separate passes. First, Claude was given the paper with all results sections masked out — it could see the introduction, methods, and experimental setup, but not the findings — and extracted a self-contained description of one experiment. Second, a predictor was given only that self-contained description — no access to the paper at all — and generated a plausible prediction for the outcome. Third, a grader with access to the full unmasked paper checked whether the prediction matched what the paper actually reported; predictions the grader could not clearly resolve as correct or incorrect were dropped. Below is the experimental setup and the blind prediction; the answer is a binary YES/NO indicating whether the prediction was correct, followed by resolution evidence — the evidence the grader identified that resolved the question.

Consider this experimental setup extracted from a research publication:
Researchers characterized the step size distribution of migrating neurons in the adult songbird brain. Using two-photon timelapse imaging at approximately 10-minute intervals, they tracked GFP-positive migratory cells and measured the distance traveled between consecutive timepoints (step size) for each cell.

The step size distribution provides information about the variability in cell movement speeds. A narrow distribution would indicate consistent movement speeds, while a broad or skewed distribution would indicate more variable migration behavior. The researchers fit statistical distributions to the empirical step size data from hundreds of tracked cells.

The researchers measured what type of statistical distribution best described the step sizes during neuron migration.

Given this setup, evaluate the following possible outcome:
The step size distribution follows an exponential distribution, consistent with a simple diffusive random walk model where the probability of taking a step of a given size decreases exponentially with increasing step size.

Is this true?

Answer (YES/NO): NO